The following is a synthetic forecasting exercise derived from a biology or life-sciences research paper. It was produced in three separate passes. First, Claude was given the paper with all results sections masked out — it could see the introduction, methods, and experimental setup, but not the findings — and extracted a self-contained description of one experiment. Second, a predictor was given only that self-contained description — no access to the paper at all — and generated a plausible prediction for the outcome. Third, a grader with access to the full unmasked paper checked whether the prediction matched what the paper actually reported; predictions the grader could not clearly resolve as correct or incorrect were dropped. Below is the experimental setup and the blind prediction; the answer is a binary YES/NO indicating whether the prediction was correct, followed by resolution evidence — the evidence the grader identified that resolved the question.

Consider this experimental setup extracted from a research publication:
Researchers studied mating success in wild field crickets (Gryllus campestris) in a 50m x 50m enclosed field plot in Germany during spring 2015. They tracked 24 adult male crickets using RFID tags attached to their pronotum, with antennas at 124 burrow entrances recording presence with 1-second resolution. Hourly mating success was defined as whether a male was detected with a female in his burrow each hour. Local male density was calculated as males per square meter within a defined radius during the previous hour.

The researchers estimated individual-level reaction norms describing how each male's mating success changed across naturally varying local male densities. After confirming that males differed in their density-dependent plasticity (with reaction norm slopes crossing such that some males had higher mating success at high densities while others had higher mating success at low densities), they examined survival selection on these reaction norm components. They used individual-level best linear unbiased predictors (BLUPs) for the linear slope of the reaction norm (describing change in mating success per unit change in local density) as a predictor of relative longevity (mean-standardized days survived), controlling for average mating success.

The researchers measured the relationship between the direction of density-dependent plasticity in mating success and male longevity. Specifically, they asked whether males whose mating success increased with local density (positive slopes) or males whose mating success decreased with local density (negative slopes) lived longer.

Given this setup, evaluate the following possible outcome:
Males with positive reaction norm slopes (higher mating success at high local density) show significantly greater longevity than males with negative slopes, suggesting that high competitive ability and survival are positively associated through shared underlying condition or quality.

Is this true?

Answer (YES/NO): NO